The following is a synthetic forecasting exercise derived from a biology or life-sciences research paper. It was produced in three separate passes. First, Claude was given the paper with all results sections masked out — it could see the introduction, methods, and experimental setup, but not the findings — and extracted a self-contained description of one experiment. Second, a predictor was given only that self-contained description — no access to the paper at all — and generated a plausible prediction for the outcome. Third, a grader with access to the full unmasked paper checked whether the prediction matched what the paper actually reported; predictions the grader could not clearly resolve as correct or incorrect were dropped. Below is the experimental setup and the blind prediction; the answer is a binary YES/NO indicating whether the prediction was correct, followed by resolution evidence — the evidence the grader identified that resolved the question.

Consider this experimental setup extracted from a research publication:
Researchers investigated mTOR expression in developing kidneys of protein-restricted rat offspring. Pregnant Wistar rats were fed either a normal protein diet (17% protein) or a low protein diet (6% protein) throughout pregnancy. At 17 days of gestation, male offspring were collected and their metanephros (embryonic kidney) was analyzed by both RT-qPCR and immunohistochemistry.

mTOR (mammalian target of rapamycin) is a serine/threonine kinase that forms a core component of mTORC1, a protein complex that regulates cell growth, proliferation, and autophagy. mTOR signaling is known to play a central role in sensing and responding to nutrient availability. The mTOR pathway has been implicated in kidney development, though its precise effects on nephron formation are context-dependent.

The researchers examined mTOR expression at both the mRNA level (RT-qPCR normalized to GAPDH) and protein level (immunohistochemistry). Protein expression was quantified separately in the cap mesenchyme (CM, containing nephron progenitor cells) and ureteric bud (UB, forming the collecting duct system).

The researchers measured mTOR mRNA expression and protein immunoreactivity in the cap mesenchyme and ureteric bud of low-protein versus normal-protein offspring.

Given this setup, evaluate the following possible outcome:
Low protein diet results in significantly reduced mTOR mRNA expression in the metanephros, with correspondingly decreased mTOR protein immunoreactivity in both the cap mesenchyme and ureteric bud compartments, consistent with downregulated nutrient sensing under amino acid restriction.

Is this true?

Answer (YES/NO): NO